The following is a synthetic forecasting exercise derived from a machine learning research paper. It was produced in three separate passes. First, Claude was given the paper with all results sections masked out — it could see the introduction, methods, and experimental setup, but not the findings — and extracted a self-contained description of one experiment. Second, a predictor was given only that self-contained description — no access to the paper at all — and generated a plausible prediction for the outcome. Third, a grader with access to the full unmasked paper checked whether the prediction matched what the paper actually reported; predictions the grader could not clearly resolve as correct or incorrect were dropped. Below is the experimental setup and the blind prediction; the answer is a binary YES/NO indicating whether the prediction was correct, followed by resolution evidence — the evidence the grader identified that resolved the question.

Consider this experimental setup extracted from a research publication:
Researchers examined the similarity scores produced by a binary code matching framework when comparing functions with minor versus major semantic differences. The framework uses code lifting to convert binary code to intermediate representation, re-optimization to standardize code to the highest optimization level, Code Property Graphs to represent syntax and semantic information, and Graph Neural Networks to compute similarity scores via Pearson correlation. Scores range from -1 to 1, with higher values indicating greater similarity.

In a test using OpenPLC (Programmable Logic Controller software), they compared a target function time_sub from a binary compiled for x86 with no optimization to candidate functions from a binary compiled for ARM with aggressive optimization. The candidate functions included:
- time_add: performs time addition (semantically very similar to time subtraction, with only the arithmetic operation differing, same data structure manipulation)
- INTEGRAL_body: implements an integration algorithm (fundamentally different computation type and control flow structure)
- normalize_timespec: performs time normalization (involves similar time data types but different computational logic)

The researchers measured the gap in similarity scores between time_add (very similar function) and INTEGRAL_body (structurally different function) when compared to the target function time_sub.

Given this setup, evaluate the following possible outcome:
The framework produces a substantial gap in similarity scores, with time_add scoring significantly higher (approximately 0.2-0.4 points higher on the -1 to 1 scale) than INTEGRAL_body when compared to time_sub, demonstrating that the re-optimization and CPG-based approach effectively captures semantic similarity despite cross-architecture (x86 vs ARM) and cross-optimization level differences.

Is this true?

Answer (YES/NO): NO